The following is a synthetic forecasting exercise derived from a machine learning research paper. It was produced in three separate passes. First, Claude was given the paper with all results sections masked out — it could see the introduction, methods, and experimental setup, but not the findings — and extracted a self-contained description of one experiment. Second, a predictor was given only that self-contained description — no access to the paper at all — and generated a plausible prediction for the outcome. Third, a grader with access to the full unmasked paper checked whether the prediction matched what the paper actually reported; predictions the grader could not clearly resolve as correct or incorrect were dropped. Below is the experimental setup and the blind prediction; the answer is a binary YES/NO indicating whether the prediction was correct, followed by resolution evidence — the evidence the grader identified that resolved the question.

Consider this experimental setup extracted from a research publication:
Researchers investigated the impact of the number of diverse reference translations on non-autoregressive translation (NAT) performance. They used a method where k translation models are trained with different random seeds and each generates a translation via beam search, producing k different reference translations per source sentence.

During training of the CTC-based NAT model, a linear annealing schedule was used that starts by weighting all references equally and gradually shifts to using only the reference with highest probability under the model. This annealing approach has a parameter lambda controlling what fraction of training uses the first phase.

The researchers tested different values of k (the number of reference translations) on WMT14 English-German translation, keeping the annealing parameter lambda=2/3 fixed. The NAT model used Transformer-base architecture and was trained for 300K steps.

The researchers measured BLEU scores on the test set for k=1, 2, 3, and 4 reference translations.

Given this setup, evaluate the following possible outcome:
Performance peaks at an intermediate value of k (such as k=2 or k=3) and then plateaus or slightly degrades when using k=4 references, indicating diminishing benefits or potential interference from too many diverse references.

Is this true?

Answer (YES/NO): NO